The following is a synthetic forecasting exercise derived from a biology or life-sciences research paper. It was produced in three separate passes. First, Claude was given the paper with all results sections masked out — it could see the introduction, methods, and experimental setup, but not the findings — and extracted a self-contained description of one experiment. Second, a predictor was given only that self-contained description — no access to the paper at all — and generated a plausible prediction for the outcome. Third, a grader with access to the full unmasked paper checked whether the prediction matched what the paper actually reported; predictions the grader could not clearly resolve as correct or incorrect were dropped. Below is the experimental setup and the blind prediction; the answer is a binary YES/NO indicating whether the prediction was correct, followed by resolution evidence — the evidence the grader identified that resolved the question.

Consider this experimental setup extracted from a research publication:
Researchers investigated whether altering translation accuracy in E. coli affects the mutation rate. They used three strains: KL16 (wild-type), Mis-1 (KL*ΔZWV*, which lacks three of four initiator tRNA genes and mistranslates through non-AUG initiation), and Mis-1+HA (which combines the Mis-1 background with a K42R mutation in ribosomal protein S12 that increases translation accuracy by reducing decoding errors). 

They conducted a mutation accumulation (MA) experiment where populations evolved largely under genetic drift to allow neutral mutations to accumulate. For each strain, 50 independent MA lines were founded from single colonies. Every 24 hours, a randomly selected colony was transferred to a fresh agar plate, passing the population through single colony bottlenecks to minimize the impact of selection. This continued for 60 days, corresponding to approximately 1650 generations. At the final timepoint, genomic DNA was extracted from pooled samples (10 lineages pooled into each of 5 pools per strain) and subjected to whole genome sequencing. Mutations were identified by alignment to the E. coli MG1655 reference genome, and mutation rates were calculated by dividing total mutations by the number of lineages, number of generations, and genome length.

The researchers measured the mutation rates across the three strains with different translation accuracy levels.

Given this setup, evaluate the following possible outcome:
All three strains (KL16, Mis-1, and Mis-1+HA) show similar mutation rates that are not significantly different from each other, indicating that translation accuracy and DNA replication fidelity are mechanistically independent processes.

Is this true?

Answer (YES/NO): YES